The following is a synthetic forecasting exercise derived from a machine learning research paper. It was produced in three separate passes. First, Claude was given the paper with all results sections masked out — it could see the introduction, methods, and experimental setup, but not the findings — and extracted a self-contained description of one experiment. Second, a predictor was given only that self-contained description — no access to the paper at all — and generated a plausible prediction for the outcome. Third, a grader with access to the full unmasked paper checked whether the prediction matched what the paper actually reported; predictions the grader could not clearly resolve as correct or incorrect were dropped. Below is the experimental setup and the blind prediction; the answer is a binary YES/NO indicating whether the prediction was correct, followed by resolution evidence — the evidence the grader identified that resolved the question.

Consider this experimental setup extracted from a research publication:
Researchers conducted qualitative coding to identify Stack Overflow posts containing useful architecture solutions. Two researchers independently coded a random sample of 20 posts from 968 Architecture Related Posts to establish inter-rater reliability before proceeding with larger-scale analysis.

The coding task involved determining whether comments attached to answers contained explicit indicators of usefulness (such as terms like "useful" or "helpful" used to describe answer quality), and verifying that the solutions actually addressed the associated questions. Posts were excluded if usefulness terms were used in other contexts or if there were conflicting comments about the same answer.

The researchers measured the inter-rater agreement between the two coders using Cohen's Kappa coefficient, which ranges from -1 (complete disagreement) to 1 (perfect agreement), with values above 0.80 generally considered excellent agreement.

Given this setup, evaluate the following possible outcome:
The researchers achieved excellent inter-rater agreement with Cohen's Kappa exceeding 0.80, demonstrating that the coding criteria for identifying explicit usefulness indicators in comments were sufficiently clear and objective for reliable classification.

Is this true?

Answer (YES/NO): YES